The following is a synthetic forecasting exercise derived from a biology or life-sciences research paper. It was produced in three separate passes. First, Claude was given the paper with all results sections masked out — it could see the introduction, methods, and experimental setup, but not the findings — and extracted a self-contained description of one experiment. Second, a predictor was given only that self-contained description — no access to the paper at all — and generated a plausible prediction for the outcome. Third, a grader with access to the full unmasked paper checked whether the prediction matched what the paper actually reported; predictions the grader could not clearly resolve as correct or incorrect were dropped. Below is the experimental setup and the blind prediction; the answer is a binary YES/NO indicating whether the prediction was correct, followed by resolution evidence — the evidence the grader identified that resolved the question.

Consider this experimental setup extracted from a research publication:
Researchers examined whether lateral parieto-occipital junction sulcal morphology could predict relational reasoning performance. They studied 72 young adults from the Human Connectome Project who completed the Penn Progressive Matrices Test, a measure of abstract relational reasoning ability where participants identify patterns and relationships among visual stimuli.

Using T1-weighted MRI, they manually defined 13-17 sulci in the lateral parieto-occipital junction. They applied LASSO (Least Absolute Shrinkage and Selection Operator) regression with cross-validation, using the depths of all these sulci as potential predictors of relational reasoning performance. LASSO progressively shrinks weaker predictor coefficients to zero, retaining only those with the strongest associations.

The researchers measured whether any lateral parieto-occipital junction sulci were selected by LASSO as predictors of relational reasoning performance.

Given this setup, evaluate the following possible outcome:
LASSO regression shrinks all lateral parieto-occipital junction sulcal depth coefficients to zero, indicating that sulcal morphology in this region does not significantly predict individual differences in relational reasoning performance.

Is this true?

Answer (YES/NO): YES